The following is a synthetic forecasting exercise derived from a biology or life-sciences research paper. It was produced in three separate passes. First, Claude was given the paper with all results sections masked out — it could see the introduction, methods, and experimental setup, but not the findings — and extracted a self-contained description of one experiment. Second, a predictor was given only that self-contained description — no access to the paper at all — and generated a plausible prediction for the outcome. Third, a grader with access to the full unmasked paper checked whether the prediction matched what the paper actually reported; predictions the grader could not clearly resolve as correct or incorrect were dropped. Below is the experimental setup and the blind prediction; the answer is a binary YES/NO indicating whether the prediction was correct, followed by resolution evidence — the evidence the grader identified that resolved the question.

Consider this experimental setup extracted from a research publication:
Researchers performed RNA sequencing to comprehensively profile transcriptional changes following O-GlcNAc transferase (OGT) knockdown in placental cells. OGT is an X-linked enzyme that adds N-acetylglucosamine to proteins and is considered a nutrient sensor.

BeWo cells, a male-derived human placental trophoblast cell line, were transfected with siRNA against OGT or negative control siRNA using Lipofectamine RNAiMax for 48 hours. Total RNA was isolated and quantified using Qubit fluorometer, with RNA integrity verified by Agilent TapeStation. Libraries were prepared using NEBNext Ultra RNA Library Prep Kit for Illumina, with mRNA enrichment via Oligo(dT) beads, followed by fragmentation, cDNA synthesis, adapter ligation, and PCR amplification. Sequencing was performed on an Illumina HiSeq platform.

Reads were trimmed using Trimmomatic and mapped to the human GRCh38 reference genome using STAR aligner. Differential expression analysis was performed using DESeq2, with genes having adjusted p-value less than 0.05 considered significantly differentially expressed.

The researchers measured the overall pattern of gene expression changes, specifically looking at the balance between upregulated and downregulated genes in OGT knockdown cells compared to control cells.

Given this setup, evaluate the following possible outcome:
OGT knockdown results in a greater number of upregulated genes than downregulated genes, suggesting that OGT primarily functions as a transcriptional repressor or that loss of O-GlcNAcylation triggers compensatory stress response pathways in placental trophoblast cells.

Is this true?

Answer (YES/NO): YES